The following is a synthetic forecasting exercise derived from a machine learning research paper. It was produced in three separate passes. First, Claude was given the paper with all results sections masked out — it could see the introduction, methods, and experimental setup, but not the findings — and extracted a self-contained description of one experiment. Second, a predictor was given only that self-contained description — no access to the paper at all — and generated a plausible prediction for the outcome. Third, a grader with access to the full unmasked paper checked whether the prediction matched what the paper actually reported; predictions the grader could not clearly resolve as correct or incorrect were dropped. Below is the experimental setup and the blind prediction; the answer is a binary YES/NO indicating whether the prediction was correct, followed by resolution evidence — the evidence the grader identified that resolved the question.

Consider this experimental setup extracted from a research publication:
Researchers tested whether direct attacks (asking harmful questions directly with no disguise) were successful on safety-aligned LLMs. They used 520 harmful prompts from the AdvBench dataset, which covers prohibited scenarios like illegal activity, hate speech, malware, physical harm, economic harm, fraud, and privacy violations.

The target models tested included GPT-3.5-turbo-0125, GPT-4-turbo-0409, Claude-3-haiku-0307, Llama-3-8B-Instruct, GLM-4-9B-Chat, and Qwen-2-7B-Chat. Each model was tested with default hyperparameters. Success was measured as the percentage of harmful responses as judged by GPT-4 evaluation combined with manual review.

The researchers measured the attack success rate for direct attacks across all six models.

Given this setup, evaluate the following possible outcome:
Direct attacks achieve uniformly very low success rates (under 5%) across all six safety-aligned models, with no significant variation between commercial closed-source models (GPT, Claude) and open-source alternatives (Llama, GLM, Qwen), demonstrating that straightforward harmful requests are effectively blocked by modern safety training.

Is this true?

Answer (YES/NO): YES